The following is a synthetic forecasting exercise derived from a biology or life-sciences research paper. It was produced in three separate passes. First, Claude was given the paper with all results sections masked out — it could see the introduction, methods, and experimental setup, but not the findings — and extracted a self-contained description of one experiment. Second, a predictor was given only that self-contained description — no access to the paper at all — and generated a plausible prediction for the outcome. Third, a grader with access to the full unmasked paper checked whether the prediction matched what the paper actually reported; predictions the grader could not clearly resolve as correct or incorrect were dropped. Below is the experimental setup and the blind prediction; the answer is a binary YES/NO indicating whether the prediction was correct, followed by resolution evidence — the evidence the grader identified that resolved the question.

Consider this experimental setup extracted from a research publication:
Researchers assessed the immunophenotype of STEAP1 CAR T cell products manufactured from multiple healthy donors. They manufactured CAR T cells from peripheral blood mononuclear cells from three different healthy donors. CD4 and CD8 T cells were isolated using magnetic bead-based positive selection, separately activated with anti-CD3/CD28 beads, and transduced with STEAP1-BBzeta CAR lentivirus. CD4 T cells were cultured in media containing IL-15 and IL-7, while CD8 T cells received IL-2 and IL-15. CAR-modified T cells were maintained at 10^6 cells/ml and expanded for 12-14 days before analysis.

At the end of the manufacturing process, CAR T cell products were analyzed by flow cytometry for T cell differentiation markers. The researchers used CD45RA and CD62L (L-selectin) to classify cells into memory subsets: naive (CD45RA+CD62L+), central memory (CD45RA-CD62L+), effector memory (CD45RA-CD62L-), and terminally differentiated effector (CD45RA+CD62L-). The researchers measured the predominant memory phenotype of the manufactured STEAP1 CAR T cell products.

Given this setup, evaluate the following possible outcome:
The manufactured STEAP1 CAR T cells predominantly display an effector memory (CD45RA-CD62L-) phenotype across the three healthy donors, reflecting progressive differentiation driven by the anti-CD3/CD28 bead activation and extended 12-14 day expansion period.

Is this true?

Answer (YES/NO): NO